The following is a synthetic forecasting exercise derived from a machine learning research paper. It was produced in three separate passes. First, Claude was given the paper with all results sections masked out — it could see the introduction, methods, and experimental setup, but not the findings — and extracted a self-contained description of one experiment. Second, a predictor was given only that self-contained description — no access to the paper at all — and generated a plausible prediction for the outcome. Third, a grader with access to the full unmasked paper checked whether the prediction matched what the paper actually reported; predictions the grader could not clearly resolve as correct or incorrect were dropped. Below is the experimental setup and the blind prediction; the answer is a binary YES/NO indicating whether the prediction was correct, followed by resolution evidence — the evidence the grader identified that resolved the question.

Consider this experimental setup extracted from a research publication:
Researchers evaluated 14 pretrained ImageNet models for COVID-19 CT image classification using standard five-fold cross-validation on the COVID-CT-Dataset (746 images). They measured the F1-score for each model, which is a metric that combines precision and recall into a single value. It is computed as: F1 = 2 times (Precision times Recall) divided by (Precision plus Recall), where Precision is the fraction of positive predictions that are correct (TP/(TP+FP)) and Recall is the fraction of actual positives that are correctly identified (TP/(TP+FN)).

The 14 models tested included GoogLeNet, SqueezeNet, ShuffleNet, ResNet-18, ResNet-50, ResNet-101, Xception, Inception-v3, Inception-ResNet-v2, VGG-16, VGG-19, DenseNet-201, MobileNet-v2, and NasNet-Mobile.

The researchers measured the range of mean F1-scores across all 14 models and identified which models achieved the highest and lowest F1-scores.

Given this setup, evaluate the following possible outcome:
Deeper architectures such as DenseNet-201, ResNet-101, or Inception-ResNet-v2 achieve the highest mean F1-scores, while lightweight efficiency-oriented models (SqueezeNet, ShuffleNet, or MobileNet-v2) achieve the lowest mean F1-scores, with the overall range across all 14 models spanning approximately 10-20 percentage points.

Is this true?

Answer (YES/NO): NO